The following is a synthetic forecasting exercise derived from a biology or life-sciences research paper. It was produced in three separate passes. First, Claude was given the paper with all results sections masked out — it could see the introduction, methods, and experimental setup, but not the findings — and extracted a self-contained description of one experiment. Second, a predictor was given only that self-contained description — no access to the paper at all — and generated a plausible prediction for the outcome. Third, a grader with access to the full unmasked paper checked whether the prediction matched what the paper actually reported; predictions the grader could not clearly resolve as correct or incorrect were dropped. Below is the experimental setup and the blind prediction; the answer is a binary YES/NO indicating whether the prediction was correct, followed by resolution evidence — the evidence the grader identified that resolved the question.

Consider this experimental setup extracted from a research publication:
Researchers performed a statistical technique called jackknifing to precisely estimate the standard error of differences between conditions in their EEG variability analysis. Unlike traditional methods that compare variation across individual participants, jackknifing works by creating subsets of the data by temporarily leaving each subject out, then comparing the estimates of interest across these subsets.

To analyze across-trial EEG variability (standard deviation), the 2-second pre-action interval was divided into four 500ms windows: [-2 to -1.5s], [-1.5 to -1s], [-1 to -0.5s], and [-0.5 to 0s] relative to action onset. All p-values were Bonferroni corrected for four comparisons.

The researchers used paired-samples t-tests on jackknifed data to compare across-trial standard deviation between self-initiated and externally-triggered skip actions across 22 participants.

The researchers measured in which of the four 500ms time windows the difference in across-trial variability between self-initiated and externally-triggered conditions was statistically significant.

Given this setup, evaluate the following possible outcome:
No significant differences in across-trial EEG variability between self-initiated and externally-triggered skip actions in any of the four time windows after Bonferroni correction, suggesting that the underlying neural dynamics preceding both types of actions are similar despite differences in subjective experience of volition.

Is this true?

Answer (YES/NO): NO